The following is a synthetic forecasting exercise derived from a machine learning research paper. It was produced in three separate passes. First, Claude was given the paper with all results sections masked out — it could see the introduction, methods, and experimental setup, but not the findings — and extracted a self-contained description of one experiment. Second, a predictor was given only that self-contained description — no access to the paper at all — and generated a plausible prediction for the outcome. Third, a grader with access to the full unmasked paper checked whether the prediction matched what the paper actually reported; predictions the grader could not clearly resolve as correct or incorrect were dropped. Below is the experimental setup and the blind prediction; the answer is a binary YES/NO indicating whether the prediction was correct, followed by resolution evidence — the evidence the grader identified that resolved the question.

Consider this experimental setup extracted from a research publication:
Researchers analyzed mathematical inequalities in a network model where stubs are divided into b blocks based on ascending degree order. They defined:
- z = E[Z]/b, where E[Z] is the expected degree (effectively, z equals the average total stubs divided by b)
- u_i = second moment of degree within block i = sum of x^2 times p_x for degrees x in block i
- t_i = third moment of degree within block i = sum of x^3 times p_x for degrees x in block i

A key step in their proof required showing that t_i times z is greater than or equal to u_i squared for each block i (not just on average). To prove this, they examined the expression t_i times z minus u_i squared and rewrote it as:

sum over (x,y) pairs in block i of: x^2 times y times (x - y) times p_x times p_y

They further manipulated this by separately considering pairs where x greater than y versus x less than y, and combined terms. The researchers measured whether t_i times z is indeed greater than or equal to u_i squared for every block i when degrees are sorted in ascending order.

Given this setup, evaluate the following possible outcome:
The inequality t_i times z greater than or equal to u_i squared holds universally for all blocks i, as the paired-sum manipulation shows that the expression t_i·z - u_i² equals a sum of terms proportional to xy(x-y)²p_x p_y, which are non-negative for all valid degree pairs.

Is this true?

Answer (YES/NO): YES